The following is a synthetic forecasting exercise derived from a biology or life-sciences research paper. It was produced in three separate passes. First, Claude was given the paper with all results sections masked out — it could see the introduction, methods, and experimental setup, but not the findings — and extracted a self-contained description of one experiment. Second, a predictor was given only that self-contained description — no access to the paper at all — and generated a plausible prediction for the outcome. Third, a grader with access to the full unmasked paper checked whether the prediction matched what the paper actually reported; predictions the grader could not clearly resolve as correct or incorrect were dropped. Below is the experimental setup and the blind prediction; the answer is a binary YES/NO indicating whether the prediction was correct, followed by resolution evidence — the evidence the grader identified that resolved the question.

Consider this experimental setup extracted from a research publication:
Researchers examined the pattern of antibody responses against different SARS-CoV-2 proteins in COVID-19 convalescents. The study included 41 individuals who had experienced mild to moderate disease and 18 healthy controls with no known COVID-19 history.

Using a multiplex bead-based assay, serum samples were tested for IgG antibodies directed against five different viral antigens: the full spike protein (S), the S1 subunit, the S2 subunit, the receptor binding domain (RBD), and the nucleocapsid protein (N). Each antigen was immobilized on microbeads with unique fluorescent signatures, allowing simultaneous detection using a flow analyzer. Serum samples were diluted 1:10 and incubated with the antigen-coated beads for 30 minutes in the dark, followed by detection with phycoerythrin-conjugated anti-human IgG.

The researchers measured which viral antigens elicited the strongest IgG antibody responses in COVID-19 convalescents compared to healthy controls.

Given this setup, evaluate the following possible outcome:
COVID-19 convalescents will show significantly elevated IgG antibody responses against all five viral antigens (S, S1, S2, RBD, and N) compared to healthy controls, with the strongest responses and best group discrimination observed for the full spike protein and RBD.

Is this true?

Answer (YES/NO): NO